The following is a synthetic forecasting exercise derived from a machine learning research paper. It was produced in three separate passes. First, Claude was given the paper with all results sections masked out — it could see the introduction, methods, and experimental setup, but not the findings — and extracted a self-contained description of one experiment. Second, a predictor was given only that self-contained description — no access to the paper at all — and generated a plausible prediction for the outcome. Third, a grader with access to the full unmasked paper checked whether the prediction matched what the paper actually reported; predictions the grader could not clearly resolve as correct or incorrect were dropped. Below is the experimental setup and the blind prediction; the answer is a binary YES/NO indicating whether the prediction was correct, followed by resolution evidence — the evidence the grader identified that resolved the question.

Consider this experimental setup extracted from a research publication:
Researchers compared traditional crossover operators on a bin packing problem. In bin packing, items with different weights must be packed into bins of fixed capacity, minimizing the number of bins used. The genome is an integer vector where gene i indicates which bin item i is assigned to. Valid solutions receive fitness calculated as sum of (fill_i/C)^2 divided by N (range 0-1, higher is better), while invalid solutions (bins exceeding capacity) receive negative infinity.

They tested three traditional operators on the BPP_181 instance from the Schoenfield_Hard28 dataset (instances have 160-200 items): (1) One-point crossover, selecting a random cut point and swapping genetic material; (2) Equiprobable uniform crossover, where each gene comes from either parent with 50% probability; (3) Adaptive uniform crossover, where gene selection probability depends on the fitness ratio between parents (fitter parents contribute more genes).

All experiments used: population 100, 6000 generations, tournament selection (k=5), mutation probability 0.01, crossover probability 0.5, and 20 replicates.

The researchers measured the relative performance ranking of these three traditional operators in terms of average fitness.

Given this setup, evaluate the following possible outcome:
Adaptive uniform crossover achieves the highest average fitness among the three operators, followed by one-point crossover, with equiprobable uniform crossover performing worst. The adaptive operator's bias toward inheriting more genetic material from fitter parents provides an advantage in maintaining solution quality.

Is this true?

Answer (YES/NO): NO